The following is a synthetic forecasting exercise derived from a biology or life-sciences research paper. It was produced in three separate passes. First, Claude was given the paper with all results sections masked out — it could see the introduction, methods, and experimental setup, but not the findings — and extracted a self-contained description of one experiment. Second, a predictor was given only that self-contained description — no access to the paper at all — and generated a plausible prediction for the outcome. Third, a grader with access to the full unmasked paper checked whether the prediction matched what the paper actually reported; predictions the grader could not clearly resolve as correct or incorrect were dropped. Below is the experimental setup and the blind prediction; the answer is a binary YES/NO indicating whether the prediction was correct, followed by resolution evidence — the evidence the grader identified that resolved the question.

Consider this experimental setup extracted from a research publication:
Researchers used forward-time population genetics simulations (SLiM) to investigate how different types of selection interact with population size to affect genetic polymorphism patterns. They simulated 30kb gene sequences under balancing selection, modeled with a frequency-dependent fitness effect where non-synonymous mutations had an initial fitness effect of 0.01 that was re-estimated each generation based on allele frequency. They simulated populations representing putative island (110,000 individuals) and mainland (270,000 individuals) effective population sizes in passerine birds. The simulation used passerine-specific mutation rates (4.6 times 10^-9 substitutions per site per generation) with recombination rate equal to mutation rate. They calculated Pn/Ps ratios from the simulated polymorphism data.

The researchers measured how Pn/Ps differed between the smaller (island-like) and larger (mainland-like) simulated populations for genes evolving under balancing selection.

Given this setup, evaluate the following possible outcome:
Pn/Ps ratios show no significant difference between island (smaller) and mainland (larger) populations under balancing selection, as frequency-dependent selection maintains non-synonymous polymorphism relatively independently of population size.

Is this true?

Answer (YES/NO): NO